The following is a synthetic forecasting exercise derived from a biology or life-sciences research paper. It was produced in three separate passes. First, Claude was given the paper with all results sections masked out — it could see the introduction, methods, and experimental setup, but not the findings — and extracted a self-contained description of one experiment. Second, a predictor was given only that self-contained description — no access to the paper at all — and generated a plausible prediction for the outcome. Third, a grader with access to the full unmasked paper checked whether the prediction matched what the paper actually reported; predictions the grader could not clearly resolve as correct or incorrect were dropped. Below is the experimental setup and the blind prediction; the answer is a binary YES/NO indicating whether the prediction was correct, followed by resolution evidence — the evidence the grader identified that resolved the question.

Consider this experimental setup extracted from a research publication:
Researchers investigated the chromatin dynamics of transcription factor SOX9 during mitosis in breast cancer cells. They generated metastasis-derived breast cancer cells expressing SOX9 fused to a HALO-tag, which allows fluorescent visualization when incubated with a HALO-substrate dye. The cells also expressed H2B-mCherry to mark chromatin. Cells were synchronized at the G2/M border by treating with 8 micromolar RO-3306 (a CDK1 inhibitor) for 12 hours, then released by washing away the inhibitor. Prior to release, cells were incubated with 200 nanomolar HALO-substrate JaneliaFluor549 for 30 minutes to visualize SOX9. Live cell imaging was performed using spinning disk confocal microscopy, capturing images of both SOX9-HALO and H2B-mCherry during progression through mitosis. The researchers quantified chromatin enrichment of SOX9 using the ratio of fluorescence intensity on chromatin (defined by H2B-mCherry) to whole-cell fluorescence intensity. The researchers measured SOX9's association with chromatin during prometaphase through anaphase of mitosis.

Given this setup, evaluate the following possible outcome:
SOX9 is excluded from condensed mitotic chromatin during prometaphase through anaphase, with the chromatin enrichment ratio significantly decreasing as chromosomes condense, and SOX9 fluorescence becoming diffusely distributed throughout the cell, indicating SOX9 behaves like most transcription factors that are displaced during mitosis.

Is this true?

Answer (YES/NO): NO